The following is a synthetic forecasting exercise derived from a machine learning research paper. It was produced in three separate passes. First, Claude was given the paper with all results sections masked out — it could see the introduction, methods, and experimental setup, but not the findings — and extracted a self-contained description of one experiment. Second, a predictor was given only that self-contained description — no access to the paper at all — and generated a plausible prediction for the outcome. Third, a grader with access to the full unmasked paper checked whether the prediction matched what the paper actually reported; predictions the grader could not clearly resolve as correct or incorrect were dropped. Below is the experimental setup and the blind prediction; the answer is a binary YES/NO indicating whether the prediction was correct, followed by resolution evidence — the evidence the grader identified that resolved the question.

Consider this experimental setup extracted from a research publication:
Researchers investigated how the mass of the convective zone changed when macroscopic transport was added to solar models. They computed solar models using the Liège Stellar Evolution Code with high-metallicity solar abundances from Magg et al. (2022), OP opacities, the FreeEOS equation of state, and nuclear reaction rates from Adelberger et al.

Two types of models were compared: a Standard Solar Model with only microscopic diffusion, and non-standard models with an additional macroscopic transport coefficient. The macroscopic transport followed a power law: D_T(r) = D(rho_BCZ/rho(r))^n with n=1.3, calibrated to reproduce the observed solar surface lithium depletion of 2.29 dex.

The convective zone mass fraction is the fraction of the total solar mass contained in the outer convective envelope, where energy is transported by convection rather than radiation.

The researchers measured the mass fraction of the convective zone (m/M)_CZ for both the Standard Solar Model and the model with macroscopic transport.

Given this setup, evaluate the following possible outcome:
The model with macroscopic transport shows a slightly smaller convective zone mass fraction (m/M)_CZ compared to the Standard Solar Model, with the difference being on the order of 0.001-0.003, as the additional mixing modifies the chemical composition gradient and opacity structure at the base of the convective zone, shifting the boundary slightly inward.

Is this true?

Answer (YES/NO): NO